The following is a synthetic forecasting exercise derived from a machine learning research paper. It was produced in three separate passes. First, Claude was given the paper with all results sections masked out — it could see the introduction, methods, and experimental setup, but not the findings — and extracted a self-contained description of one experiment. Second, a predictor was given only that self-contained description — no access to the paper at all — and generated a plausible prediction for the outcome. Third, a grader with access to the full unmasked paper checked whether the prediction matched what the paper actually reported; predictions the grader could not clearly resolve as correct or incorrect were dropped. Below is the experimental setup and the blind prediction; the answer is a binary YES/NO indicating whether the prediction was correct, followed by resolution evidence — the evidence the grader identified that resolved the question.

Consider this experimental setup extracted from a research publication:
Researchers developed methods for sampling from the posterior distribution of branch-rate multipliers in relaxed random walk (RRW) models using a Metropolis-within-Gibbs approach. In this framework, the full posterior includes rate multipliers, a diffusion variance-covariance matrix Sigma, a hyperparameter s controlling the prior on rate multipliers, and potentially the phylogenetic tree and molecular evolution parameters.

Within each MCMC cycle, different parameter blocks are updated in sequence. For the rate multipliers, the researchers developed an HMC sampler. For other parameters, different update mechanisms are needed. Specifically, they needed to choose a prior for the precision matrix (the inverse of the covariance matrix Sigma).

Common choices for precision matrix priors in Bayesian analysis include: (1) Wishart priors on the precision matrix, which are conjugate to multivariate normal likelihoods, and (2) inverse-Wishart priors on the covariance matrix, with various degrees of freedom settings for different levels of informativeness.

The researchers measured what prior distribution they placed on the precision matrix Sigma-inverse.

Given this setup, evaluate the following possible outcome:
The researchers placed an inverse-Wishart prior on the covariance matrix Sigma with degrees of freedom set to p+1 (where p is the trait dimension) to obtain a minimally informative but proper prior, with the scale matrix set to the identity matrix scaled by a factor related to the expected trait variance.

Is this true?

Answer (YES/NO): NO